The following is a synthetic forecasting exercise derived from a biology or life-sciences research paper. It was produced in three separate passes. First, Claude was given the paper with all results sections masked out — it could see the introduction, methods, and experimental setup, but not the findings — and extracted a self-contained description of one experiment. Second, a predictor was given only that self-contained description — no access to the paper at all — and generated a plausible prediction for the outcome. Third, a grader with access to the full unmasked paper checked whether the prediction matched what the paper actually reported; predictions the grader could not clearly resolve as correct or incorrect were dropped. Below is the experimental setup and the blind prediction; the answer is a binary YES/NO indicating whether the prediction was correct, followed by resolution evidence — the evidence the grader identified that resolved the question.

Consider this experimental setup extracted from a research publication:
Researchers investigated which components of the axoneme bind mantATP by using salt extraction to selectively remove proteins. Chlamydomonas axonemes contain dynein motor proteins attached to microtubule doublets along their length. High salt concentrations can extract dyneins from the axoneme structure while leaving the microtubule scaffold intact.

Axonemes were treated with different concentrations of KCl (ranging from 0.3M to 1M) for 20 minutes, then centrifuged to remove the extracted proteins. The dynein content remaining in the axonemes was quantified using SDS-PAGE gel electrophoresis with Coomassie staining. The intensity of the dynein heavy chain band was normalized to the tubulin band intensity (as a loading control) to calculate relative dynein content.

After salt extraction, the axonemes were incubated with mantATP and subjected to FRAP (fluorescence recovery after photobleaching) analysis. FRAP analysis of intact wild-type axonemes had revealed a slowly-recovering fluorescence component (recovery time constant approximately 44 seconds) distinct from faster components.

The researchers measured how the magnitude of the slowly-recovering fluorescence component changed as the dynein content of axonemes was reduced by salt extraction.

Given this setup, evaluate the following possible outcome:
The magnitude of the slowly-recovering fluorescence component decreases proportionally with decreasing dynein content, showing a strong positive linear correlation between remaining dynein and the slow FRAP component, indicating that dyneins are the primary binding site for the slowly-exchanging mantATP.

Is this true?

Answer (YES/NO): YES